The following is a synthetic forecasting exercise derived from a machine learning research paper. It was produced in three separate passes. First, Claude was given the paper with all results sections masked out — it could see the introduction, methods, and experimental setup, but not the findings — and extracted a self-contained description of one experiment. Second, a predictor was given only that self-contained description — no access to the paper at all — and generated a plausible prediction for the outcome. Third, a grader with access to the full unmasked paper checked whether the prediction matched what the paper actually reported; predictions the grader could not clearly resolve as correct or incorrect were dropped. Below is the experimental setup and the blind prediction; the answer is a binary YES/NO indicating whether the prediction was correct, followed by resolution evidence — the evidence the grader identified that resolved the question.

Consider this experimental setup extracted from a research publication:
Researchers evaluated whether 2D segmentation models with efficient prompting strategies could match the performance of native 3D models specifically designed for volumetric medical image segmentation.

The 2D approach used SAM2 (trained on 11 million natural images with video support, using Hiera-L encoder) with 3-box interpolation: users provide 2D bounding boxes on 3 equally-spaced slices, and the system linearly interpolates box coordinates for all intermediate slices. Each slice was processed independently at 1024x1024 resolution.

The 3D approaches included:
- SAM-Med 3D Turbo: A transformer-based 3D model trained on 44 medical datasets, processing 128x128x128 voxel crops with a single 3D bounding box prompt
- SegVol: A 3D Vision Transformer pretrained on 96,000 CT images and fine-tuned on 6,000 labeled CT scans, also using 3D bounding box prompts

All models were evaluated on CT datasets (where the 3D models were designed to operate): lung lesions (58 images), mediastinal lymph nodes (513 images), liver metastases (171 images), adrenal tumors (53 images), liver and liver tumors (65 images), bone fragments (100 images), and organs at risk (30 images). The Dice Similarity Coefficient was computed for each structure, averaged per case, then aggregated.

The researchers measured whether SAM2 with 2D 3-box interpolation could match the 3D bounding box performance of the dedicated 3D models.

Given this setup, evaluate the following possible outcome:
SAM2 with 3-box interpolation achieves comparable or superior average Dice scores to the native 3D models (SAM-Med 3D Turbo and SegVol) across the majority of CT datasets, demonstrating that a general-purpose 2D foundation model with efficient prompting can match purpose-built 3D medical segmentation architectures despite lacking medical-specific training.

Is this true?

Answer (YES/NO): YES